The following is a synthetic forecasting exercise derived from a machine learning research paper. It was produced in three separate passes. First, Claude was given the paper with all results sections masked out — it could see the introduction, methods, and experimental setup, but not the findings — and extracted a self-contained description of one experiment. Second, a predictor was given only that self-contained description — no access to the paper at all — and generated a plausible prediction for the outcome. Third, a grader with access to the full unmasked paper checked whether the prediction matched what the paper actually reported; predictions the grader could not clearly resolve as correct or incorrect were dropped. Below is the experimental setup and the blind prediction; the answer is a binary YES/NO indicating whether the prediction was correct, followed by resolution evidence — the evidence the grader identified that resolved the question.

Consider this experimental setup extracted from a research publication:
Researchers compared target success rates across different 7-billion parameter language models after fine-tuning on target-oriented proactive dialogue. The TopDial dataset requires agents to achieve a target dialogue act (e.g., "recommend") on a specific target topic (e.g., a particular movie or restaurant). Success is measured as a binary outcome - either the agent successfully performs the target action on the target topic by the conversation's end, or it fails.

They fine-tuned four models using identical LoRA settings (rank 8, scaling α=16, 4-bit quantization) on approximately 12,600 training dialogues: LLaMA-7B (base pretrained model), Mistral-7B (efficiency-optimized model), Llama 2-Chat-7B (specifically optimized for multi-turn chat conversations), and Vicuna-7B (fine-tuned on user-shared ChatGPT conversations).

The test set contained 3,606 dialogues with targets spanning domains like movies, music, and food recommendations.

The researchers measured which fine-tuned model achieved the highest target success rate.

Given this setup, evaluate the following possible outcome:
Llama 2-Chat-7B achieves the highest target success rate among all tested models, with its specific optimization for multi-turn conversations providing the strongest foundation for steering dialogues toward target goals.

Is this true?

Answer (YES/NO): NO